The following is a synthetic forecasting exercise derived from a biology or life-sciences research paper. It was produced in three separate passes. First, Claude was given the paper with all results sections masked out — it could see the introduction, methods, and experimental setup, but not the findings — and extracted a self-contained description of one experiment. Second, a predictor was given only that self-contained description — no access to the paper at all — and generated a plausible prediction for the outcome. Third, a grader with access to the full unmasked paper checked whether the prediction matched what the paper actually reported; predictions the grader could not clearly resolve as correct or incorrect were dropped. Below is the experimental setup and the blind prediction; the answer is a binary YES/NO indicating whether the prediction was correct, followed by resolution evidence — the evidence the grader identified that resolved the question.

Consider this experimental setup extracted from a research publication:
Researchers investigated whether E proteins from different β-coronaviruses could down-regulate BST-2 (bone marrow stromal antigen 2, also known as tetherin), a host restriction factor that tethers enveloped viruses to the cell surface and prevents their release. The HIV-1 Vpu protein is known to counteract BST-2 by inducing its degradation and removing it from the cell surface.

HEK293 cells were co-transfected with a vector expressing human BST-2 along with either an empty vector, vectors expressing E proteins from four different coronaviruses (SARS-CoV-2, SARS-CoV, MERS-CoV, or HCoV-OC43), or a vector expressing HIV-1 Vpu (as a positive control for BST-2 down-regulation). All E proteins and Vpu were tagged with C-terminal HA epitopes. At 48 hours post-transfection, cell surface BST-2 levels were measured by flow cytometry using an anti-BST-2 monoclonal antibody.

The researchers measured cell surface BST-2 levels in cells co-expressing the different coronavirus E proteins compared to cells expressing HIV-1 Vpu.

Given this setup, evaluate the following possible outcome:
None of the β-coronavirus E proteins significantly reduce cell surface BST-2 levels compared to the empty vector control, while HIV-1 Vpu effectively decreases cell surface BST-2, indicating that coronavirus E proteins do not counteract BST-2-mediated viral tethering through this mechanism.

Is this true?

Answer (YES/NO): YES